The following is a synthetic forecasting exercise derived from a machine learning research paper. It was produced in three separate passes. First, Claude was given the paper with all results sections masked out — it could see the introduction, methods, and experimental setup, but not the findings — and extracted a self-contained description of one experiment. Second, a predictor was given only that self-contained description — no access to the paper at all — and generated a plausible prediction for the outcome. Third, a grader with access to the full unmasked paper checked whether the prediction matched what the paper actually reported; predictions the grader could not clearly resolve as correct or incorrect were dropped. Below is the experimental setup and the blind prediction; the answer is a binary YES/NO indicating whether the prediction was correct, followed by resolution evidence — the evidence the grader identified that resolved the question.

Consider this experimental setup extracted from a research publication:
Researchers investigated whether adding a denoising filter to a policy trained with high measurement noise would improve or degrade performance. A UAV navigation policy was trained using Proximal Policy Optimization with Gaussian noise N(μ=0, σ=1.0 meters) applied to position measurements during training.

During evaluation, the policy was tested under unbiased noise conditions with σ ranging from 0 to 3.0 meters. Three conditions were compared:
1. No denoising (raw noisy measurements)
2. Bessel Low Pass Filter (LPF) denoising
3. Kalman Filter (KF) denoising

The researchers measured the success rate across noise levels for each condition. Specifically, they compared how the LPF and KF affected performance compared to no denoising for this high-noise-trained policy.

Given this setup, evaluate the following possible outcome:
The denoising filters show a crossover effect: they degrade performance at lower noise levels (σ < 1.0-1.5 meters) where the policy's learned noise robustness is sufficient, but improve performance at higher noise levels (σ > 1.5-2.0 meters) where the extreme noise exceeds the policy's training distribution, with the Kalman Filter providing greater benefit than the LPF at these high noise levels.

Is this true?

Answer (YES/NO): NO